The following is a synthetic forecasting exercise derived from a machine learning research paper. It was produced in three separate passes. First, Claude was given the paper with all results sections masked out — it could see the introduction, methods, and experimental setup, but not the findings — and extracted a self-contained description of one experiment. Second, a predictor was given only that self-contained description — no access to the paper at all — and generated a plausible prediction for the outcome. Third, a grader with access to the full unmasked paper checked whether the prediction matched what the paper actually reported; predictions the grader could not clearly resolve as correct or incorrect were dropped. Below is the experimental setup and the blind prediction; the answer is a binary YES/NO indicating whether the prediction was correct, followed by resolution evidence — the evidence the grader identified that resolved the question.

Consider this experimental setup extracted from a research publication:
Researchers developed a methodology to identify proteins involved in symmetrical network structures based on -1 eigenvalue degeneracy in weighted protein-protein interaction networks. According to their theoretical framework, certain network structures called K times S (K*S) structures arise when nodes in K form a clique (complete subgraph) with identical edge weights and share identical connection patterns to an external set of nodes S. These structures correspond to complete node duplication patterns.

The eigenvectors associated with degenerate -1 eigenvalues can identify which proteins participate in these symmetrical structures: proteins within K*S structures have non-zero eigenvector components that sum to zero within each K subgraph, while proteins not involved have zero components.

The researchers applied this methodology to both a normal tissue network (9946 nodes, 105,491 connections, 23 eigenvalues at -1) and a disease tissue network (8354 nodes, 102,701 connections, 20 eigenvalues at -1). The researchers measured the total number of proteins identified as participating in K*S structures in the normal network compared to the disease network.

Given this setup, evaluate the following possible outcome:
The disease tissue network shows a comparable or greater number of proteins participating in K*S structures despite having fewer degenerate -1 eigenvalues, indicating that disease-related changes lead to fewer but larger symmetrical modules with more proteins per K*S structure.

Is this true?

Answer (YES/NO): NO